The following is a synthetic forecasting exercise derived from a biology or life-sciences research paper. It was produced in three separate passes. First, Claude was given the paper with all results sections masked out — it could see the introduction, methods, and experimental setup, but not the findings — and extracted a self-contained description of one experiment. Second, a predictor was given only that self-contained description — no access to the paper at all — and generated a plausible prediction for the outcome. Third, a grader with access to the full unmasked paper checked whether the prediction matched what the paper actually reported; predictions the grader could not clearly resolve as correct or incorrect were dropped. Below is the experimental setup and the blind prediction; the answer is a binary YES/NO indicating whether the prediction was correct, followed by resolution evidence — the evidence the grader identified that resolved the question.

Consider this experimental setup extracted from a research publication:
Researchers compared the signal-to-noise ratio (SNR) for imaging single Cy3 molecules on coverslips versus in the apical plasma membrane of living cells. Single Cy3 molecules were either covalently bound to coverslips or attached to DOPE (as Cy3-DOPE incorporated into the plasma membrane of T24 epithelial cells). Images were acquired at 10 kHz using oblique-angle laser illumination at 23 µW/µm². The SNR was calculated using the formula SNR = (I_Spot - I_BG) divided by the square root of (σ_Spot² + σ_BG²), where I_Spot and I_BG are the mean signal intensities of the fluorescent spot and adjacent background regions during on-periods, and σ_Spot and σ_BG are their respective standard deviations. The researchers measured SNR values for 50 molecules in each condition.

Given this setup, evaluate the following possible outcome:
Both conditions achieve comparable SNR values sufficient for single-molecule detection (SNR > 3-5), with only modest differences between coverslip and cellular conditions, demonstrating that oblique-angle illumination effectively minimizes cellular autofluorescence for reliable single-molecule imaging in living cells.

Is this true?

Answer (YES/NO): NO